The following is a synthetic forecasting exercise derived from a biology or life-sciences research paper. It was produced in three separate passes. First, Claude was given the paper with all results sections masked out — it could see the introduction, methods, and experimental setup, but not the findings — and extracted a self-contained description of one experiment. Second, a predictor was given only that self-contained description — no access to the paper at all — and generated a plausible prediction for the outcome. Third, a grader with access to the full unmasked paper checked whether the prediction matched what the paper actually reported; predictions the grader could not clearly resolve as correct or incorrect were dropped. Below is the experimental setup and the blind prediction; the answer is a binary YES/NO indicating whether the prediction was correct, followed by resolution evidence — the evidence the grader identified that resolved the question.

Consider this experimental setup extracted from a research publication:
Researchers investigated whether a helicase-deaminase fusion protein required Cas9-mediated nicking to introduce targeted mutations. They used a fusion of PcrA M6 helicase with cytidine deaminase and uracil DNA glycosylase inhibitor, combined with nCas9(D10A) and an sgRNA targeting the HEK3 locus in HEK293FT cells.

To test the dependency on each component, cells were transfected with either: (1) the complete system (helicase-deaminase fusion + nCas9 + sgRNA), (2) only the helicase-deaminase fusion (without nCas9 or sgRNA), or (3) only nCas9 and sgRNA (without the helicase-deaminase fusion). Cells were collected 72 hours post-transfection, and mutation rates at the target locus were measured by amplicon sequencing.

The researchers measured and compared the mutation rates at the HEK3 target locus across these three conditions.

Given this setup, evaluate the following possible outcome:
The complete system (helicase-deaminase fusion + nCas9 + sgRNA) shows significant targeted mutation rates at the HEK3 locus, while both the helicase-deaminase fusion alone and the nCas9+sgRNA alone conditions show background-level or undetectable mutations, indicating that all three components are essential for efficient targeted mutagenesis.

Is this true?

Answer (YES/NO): YES